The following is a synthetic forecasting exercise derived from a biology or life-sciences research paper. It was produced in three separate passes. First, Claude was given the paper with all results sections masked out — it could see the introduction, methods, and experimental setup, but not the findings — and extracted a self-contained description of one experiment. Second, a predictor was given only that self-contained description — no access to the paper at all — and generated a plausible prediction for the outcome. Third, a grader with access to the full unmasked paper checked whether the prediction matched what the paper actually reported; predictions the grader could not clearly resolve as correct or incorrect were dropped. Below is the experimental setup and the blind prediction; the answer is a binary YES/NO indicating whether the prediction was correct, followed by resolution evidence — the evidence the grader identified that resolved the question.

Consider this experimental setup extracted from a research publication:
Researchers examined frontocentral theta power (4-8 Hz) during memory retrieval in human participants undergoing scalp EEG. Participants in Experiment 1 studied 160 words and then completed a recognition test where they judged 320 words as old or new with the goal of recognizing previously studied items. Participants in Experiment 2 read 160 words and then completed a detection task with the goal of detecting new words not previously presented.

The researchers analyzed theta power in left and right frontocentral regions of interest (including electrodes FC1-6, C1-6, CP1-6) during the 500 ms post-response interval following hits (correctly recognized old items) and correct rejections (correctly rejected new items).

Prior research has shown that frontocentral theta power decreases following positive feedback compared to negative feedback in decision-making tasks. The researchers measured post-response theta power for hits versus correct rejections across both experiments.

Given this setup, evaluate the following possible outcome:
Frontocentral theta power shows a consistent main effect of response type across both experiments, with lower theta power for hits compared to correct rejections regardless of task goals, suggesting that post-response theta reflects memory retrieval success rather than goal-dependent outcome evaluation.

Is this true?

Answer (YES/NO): NO